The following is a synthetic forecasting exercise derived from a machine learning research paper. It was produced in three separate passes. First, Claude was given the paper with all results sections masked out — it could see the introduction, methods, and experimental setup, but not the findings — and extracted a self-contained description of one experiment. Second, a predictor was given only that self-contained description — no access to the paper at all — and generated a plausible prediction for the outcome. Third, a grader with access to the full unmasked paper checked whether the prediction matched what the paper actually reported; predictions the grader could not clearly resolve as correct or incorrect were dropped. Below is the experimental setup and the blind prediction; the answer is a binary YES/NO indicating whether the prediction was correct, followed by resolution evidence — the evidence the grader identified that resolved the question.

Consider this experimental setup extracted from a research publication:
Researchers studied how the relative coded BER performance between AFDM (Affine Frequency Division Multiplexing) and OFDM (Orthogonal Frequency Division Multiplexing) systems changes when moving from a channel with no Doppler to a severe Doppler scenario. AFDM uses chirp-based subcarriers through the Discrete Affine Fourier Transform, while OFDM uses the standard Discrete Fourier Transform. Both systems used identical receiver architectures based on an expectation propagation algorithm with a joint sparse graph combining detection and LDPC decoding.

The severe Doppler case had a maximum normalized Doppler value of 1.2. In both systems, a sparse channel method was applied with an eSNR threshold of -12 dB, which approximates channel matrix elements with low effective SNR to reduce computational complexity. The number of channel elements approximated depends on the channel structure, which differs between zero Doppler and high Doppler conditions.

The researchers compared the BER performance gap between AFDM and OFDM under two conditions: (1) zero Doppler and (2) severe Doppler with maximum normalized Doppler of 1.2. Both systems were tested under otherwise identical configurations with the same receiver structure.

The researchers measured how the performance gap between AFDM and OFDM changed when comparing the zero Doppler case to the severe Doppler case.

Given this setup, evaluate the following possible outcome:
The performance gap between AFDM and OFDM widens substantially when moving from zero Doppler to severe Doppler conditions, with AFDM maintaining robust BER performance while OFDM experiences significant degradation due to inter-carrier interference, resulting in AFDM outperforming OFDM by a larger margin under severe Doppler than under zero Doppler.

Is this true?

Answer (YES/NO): NO